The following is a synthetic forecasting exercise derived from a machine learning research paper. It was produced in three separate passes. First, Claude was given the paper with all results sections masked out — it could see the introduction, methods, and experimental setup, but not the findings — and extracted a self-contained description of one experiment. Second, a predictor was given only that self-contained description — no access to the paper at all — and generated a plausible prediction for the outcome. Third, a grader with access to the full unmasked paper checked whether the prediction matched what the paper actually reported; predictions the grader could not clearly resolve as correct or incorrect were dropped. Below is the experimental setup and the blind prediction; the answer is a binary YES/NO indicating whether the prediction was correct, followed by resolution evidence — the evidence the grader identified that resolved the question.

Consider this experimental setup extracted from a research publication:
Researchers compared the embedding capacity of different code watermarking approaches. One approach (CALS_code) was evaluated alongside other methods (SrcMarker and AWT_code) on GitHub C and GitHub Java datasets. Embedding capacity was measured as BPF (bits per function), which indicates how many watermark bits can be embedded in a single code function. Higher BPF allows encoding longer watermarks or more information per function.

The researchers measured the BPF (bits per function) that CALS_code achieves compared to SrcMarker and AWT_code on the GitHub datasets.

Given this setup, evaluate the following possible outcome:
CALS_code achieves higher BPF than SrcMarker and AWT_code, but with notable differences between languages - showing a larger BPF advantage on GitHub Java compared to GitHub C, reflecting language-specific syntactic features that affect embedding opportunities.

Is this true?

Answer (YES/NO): NO